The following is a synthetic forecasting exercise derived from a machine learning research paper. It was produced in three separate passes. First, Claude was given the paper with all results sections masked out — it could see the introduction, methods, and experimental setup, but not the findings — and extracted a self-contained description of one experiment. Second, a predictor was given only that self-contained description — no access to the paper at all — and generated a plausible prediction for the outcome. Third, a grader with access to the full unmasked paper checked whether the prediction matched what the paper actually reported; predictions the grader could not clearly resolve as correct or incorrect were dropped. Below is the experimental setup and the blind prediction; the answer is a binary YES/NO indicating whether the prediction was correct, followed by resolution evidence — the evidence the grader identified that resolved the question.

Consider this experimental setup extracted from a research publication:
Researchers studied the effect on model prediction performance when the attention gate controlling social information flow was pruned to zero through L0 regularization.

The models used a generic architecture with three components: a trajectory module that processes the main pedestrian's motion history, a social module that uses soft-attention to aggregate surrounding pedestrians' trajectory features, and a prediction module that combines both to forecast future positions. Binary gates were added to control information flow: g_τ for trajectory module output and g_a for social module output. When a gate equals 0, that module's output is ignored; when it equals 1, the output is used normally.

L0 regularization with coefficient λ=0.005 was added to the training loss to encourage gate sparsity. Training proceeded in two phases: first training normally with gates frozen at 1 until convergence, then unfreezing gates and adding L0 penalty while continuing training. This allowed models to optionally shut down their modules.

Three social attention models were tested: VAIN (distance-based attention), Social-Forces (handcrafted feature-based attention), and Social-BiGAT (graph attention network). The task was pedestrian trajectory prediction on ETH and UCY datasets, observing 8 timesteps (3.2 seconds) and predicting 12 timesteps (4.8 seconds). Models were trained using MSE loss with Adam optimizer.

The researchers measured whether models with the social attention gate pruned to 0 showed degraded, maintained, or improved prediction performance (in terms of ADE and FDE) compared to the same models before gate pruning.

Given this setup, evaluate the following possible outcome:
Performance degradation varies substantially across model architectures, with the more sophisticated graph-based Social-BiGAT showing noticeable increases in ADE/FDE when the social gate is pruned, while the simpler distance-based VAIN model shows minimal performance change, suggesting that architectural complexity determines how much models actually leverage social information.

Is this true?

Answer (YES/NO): NO